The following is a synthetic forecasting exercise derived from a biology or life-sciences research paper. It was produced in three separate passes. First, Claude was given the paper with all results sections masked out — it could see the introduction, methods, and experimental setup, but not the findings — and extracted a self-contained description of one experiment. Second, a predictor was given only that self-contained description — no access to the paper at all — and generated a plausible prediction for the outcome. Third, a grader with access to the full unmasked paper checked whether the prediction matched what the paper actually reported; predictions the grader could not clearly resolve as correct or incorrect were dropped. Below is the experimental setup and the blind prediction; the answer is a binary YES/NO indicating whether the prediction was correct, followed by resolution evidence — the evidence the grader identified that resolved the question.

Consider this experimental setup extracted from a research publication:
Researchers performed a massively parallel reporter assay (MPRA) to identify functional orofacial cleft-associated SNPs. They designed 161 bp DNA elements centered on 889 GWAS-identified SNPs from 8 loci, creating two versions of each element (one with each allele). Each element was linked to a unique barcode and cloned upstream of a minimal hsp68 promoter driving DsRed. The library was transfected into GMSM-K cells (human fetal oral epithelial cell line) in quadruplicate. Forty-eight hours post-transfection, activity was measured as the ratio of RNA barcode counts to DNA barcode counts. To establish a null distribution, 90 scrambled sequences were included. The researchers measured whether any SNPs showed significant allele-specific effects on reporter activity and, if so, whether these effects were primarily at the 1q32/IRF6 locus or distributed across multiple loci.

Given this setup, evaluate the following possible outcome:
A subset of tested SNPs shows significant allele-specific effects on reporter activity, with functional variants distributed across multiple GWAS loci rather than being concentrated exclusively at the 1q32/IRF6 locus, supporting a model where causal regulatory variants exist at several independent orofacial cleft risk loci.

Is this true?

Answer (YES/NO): YES